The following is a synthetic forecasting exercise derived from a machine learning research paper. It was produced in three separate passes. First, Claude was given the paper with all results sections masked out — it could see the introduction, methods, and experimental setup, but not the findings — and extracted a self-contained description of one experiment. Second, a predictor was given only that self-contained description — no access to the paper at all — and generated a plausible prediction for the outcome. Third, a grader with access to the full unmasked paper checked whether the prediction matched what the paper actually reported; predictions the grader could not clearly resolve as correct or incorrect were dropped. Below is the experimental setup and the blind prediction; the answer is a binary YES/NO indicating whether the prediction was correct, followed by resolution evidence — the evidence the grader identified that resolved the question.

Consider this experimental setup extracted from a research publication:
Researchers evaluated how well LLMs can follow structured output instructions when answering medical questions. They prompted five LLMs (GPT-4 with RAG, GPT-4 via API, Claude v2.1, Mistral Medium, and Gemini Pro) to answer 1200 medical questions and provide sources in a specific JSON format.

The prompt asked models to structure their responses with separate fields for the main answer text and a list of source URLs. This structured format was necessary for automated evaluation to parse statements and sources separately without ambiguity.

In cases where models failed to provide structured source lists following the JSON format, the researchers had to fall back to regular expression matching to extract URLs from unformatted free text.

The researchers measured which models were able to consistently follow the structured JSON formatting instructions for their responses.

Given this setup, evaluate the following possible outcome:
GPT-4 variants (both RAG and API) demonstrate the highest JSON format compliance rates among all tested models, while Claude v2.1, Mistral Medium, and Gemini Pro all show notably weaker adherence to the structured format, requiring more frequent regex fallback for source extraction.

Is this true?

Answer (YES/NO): NO